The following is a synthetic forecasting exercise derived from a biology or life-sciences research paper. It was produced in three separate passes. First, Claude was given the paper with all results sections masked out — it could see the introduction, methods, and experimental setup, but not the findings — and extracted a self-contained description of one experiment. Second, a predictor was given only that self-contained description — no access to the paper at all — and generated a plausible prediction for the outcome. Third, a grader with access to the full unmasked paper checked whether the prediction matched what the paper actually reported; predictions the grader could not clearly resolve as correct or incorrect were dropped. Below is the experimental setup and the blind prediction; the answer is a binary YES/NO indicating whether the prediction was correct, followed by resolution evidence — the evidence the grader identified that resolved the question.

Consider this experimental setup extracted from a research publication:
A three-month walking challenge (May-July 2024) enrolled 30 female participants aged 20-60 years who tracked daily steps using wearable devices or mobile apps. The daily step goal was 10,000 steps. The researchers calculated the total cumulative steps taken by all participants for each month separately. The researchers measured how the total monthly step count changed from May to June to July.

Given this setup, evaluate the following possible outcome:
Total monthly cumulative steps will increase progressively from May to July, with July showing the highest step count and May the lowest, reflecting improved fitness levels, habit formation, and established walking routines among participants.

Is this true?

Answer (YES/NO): NO